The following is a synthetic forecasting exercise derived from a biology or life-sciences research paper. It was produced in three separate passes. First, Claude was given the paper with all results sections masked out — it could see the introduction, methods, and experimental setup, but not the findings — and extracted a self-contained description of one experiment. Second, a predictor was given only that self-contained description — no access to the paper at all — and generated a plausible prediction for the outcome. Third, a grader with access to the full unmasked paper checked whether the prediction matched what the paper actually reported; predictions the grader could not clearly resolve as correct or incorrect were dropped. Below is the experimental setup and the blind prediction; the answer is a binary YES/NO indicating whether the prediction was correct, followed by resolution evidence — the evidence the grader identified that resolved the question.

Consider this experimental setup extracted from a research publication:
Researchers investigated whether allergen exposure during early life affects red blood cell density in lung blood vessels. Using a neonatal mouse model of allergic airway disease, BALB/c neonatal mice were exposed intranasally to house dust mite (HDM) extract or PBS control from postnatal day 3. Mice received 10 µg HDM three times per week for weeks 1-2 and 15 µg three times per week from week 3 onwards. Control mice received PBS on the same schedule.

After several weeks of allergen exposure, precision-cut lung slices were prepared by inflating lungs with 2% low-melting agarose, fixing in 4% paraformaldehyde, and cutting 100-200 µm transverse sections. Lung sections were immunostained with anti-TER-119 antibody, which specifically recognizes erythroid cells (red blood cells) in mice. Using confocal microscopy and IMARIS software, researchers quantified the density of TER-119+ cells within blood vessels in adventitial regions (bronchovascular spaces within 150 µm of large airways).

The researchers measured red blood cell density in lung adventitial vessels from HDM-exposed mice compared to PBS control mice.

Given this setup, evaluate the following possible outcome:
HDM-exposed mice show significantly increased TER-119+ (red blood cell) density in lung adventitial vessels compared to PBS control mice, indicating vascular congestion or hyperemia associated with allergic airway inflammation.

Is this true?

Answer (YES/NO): NO